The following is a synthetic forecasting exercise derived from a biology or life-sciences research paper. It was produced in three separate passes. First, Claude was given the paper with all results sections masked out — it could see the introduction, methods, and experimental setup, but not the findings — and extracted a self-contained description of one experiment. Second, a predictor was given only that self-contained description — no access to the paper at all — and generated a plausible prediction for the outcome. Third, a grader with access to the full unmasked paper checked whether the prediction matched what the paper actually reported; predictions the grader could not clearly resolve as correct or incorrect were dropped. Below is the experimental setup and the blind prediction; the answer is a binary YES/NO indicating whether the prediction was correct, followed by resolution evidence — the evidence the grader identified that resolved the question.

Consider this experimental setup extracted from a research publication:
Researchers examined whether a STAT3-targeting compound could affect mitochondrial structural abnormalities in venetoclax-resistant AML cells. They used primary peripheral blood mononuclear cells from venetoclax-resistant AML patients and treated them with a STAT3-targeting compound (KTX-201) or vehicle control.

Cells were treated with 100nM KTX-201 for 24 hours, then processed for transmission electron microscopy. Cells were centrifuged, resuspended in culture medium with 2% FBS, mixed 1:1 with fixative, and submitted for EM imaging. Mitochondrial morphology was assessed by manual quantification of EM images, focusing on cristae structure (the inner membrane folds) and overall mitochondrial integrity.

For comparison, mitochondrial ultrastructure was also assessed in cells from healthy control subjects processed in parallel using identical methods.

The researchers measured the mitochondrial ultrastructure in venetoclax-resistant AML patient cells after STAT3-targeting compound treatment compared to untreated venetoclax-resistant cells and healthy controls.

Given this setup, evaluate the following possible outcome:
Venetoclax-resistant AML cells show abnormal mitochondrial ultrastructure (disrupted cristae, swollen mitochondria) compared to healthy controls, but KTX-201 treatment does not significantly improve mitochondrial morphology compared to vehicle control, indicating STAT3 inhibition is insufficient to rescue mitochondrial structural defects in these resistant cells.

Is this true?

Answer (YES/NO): NO